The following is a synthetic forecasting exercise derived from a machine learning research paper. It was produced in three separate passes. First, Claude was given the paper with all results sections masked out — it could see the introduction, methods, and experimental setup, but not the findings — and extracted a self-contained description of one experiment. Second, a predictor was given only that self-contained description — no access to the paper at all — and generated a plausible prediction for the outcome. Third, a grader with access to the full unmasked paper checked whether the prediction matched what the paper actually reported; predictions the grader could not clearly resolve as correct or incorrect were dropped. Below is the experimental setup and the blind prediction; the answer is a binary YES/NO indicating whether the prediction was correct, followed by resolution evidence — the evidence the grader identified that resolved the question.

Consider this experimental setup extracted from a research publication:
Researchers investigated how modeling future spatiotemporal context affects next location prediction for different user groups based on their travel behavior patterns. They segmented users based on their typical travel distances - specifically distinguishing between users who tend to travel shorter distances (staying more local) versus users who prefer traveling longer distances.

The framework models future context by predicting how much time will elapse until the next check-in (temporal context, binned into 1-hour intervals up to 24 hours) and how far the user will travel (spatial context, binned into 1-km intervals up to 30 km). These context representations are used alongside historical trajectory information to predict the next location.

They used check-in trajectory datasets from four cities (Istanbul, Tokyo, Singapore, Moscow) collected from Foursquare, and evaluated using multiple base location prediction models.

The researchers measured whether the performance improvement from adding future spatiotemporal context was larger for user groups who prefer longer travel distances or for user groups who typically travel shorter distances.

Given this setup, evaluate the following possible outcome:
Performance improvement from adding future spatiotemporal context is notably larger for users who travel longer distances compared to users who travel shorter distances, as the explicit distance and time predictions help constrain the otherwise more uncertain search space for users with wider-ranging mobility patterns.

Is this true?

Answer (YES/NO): YES